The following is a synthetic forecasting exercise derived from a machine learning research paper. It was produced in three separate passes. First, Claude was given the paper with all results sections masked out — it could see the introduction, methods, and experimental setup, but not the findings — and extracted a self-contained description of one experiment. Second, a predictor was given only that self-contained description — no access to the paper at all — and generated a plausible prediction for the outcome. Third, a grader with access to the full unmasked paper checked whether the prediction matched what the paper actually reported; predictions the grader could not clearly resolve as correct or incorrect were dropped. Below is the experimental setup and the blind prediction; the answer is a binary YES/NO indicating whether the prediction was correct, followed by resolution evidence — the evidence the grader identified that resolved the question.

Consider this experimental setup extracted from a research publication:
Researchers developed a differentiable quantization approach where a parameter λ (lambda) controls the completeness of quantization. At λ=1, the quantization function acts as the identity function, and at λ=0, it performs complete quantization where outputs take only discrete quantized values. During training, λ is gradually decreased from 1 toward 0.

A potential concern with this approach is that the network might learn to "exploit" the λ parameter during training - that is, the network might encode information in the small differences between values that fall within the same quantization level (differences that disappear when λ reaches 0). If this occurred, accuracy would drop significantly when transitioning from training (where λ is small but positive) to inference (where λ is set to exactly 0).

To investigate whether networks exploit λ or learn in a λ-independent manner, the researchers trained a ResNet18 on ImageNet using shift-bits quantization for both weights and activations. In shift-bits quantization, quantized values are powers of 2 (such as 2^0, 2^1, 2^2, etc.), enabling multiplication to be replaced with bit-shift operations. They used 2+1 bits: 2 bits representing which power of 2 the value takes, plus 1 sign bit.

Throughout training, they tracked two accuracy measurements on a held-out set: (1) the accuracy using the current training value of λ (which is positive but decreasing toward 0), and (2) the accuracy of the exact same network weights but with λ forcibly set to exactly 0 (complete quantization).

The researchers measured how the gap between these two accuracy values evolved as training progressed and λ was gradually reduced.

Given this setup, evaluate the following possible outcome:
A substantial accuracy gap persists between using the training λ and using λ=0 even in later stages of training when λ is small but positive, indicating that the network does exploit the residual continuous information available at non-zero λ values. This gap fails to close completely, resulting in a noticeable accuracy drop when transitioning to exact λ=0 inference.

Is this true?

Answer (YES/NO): NO